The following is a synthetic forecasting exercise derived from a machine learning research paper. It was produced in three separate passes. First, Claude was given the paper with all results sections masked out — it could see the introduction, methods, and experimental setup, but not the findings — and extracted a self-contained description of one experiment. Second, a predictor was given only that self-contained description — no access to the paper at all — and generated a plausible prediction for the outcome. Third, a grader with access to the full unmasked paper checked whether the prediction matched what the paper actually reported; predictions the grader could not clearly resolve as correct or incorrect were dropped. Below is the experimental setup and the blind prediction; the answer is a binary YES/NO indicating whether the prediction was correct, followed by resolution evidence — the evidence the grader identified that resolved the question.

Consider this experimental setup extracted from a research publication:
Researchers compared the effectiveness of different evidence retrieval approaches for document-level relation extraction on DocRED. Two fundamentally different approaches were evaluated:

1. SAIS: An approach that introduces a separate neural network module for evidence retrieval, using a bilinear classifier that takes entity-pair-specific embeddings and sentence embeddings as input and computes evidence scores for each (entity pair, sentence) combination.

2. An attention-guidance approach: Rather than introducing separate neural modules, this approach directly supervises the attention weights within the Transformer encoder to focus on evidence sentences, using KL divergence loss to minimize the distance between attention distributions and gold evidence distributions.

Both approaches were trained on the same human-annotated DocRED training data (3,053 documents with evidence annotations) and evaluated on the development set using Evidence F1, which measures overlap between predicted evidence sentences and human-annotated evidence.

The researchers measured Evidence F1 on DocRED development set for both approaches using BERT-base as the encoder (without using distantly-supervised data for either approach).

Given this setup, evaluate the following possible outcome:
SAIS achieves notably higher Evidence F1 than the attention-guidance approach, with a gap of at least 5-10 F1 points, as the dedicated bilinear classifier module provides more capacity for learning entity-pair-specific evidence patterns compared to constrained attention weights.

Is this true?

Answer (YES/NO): NO